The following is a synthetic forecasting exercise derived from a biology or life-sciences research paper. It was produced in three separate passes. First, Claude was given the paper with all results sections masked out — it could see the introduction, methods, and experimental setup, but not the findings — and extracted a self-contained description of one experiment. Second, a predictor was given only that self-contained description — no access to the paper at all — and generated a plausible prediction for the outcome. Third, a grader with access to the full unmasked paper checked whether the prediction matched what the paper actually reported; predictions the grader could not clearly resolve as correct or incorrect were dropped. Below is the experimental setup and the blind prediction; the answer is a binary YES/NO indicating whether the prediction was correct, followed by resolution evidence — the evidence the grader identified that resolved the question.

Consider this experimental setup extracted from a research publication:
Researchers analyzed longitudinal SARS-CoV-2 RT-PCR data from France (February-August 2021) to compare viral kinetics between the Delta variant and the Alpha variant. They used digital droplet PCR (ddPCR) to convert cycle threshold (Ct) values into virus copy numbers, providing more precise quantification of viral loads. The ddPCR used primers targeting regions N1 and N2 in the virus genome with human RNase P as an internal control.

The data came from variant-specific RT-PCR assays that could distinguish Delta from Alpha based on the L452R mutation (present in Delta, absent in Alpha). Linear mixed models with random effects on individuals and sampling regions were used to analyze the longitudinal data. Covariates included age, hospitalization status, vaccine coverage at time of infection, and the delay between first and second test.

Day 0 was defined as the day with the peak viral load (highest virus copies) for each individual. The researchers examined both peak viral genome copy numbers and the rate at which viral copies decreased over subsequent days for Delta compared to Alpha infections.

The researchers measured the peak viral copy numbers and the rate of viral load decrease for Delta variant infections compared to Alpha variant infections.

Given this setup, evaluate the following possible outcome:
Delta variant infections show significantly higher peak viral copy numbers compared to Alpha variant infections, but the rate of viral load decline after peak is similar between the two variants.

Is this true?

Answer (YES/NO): NO